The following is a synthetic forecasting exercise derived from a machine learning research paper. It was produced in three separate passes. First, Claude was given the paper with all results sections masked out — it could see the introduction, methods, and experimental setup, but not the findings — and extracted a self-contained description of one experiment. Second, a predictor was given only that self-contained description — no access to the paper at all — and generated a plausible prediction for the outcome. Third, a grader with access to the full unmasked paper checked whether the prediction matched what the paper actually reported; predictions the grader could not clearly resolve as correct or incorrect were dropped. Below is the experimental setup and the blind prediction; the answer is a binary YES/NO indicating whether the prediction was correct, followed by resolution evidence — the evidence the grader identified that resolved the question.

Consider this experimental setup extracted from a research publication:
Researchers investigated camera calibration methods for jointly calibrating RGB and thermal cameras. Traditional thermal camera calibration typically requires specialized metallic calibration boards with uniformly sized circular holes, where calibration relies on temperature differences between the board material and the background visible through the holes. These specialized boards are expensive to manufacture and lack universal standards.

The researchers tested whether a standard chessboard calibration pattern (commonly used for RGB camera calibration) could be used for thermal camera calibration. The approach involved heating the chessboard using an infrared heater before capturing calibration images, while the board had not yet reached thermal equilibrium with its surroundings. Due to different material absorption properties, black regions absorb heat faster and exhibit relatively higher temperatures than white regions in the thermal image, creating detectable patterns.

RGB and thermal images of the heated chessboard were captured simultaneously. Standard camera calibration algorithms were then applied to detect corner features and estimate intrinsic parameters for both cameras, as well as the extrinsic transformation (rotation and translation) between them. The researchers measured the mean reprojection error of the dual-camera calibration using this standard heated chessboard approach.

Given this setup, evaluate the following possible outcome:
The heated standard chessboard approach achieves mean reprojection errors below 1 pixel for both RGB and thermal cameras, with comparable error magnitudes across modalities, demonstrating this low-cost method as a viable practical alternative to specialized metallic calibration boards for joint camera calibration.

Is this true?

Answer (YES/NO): NO